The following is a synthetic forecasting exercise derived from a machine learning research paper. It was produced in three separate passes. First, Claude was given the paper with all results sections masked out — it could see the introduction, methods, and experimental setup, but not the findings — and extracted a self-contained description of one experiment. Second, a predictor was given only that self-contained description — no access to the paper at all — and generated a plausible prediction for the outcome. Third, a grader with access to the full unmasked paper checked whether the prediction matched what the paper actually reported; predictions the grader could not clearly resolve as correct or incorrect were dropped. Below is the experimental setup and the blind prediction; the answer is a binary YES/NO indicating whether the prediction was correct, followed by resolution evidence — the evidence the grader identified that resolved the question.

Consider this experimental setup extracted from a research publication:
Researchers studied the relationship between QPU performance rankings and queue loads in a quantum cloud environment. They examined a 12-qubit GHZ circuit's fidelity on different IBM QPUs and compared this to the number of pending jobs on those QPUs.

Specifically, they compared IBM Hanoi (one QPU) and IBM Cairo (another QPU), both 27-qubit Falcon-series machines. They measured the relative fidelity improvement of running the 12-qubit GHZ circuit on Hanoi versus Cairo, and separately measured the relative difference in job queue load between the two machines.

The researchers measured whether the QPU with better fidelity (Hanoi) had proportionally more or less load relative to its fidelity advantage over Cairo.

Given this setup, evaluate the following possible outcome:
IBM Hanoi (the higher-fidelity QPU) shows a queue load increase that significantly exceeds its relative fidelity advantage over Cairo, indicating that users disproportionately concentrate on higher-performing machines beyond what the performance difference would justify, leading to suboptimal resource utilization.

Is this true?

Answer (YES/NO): YES